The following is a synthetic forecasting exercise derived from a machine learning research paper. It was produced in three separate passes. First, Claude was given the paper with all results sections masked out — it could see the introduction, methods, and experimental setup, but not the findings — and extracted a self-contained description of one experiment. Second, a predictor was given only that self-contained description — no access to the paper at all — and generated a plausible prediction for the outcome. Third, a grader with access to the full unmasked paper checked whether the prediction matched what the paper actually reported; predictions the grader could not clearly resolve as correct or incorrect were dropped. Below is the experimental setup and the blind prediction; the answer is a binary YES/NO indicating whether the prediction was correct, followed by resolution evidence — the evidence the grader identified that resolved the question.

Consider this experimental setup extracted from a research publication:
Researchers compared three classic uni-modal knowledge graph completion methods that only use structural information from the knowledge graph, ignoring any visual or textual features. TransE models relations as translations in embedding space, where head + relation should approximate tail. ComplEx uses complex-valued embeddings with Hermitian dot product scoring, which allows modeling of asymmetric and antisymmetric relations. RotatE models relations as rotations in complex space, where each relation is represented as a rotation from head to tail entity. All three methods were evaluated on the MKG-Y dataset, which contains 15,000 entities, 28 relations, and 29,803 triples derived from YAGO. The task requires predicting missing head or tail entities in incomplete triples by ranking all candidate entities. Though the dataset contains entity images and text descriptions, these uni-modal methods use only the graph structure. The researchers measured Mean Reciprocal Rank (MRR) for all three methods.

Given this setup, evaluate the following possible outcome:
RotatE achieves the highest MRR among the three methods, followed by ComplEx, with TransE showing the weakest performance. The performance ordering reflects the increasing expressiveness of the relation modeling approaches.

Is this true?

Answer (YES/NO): NO